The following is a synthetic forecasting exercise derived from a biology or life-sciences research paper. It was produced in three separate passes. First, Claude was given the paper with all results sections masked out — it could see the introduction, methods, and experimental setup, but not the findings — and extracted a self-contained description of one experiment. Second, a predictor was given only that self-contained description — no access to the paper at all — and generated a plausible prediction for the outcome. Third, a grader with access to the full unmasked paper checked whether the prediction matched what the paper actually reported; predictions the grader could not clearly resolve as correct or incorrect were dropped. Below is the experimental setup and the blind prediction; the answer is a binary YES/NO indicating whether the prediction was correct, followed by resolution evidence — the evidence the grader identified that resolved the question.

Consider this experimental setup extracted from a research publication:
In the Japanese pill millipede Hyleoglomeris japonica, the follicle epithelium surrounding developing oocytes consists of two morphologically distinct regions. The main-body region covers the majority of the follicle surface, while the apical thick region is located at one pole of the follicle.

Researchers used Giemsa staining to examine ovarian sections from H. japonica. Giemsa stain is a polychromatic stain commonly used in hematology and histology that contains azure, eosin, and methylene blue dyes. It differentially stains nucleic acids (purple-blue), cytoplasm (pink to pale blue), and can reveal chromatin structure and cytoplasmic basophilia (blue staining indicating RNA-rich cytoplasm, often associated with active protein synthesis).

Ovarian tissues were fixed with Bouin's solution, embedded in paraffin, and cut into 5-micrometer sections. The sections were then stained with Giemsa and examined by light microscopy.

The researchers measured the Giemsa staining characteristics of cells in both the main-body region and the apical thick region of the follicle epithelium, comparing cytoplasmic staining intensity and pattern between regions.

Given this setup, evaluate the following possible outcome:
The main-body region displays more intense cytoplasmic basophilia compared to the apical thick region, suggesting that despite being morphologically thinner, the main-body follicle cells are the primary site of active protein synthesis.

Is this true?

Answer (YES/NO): NO